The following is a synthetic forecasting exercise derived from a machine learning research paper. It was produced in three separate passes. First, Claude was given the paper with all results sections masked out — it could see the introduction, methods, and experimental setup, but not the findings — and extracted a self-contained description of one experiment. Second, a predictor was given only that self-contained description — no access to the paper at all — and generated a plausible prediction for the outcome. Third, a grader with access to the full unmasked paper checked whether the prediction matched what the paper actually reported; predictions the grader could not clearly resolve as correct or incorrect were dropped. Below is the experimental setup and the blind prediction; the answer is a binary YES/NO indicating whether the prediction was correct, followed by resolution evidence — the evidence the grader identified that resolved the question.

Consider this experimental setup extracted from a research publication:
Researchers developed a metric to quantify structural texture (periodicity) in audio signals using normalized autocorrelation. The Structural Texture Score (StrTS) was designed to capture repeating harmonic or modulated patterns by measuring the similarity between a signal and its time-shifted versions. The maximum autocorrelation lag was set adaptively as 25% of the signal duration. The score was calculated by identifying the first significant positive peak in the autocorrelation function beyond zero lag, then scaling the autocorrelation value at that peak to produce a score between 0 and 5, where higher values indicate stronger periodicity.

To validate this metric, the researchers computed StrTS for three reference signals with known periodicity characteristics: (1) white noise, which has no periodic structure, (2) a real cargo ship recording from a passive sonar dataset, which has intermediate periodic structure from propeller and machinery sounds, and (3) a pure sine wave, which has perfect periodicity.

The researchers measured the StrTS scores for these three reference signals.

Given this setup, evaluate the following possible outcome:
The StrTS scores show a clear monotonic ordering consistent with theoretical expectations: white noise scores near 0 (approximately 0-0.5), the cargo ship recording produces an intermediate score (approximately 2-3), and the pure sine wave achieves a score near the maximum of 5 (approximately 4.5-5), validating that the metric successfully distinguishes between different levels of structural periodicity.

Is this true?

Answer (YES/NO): YES